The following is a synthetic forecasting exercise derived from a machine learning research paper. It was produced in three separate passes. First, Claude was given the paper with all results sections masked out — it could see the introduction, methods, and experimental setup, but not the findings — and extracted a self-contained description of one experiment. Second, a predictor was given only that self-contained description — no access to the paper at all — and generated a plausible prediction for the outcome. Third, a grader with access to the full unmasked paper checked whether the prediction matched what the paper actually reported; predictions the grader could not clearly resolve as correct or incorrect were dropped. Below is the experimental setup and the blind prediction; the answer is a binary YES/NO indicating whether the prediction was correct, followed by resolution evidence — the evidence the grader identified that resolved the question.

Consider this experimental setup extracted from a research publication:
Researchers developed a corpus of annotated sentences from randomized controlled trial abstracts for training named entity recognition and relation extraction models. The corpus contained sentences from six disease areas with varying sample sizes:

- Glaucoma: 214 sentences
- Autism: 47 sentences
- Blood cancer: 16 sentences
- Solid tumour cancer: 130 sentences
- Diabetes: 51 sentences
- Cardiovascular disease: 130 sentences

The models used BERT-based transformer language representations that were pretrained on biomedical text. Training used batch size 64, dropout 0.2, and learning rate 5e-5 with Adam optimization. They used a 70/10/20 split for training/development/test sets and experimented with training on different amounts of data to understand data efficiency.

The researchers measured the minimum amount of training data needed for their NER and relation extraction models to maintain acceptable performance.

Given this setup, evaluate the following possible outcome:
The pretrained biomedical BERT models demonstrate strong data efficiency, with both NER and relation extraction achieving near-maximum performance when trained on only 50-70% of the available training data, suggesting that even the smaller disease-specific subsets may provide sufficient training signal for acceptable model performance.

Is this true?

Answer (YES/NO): NO